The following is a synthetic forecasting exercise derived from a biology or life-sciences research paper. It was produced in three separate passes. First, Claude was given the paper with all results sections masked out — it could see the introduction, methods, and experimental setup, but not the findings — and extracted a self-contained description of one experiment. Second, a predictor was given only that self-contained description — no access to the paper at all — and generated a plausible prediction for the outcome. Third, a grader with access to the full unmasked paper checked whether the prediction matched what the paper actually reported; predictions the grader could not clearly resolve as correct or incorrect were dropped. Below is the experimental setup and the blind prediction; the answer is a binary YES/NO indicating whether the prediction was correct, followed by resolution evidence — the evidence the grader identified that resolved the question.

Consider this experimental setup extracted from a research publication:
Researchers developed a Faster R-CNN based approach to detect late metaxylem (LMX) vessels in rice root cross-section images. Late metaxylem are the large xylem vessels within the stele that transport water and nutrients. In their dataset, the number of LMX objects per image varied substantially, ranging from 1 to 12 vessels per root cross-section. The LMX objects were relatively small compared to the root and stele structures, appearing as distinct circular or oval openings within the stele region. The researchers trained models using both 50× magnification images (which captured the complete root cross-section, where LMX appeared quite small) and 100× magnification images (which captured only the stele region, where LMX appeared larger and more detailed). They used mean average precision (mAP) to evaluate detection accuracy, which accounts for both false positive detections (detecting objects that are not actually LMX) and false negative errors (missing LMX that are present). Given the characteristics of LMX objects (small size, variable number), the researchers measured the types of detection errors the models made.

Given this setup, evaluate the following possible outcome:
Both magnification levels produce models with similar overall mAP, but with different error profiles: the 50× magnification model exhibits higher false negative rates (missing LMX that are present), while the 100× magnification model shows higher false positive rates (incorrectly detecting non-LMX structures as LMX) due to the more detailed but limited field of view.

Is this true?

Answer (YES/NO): NO